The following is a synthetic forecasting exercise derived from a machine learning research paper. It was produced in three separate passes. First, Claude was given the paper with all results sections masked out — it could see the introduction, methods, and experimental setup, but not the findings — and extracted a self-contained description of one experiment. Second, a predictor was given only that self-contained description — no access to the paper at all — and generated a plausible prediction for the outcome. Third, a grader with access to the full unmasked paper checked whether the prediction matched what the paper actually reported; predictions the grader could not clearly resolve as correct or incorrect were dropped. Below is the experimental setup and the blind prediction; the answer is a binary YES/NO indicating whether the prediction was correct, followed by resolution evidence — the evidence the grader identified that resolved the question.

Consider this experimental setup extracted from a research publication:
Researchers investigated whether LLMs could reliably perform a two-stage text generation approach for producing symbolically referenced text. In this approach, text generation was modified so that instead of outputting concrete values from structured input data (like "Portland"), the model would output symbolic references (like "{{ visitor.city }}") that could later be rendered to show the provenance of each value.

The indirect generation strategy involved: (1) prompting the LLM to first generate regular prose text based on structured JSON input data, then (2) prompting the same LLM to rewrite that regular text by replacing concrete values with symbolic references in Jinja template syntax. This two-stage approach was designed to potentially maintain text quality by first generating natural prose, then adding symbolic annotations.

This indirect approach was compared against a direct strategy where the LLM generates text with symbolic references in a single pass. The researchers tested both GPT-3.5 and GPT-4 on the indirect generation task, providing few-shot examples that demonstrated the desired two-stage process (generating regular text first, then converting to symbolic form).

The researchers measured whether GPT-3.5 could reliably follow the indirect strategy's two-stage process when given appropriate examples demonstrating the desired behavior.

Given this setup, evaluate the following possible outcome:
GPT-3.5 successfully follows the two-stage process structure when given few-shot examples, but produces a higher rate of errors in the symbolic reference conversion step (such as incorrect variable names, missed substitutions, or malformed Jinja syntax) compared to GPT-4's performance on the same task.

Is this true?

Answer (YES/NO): NO